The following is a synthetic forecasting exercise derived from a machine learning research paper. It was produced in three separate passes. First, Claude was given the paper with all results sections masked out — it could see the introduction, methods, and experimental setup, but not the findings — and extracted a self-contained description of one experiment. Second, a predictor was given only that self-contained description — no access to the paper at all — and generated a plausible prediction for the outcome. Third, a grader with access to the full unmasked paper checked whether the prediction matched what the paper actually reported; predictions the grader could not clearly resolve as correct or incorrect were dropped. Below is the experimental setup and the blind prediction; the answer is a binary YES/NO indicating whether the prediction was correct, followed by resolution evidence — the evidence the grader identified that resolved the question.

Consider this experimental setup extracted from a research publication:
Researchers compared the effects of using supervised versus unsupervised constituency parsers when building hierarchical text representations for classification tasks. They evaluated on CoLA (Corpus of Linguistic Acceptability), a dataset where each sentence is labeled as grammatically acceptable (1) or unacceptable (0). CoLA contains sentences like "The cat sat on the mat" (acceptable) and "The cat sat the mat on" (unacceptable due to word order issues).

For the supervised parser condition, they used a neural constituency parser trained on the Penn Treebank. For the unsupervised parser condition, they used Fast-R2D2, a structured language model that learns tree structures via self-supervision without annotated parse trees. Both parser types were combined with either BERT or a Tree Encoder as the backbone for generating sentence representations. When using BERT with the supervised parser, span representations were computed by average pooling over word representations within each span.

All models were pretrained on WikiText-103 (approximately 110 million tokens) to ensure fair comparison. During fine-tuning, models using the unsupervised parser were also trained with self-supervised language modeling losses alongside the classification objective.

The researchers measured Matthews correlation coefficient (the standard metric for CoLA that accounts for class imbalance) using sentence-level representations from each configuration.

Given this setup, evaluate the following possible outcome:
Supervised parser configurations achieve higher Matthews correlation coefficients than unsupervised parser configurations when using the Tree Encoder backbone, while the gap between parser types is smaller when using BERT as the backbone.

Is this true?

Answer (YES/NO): NO